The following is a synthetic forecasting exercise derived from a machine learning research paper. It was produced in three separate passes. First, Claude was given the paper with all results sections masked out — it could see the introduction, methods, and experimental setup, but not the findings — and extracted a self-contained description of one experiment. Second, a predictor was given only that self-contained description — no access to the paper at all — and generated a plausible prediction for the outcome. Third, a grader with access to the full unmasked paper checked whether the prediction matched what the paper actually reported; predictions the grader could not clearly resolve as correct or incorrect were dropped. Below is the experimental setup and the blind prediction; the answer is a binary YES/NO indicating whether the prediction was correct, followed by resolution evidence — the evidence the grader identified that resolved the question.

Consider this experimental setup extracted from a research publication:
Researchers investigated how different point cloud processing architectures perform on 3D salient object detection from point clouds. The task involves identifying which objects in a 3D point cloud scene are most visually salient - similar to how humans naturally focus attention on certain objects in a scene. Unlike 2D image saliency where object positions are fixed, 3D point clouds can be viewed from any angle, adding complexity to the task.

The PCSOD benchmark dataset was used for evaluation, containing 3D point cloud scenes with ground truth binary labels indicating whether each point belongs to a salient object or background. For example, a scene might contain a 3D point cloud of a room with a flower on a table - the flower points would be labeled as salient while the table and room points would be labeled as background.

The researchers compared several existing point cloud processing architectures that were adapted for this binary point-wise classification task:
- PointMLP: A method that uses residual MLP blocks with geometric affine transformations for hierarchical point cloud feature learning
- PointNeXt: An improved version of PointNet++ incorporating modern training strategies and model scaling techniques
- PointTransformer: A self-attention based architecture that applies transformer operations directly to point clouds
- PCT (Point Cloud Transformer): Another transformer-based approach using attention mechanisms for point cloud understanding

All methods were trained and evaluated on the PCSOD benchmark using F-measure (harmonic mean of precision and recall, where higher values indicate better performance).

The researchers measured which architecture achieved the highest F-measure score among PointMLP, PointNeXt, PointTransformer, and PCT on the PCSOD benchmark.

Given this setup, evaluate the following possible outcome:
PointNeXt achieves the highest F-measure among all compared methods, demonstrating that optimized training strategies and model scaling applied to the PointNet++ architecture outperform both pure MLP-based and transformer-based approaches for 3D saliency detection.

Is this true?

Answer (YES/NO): NO